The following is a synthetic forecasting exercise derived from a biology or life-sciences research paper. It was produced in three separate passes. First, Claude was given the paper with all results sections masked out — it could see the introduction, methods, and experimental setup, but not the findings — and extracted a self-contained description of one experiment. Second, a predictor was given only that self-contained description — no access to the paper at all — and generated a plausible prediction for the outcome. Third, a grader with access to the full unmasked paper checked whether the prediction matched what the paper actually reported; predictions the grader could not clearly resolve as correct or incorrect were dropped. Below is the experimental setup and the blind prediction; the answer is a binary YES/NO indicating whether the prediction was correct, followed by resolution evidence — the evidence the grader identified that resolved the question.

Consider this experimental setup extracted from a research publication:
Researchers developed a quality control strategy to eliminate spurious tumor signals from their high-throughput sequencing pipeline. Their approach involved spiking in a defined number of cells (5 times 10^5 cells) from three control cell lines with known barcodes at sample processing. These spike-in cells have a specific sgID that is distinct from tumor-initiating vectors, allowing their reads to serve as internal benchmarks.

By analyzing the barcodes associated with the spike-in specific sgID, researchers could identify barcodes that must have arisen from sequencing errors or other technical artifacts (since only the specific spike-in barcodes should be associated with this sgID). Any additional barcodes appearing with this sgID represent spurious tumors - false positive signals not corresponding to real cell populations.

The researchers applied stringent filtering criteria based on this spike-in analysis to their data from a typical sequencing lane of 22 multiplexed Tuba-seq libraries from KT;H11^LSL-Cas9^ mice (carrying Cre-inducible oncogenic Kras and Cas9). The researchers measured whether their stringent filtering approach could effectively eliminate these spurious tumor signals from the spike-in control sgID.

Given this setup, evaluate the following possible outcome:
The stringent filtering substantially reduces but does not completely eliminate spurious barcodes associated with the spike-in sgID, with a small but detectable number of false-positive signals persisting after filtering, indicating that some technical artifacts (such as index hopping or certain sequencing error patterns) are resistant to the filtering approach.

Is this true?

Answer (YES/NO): NO